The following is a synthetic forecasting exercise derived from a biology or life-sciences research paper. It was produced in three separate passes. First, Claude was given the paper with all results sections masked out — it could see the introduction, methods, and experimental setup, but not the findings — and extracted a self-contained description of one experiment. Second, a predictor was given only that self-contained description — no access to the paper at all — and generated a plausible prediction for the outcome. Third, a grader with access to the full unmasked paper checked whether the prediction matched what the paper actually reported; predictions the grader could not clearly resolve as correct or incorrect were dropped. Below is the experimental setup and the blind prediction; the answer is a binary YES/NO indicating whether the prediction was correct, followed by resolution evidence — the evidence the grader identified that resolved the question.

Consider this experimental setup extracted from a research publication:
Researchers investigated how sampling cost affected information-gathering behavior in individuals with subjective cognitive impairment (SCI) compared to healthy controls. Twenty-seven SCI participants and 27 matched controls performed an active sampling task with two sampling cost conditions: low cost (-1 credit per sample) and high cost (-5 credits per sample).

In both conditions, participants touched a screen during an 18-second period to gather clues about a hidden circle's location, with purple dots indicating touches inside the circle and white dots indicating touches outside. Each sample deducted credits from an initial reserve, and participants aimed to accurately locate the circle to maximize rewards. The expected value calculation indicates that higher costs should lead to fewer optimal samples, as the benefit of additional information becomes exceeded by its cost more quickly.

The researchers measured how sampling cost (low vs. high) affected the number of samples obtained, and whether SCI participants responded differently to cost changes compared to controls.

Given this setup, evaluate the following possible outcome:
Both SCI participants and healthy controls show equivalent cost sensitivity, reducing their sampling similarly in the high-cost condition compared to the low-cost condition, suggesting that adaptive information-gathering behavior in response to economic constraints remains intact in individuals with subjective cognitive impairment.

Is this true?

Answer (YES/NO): YES